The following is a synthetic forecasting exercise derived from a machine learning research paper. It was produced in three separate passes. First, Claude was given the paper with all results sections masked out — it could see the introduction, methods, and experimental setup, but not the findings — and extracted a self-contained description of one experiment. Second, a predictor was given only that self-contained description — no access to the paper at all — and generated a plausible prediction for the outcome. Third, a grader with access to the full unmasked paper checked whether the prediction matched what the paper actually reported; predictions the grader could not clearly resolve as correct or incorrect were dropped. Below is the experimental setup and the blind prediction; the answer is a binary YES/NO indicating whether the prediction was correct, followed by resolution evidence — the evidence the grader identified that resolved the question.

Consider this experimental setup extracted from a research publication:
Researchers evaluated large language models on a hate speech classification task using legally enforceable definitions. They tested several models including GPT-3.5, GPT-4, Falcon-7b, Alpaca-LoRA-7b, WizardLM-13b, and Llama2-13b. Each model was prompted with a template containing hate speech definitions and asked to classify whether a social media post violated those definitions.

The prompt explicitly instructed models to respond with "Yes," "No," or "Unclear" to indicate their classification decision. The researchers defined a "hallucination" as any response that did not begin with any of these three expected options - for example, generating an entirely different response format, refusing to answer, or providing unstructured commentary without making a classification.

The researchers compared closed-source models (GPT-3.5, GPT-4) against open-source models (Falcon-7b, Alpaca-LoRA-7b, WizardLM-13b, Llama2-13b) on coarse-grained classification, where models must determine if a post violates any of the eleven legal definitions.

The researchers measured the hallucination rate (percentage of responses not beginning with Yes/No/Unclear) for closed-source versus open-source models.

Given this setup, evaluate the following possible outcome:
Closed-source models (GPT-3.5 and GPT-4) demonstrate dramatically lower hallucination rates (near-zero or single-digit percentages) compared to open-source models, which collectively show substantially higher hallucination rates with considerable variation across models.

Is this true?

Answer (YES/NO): NO